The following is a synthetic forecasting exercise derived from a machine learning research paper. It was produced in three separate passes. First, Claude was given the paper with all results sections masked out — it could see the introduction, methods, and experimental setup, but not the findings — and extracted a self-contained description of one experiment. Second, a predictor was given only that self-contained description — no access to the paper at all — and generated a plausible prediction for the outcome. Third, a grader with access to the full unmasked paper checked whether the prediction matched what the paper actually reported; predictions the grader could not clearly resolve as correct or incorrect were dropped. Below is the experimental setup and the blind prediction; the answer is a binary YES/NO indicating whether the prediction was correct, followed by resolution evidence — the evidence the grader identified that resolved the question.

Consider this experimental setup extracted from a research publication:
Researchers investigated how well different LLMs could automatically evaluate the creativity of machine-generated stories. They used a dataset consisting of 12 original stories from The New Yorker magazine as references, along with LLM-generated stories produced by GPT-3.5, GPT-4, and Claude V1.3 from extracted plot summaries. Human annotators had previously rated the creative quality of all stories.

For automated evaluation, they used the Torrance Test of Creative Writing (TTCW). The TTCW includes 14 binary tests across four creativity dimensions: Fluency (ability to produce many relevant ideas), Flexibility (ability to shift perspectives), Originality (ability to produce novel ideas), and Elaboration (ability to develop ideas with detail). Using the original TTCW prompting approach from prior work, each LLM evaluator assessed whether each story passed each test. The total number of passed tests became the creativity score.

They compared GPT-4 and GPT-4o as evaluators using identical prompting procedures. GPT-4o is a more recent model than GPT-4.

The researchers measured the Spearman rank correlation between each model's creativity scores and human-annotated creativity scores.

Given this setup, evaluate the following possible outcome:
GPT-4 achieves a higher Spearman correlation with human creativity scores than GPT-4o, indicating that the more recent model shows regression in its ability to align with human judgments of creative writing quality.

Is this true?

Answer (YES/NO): NO